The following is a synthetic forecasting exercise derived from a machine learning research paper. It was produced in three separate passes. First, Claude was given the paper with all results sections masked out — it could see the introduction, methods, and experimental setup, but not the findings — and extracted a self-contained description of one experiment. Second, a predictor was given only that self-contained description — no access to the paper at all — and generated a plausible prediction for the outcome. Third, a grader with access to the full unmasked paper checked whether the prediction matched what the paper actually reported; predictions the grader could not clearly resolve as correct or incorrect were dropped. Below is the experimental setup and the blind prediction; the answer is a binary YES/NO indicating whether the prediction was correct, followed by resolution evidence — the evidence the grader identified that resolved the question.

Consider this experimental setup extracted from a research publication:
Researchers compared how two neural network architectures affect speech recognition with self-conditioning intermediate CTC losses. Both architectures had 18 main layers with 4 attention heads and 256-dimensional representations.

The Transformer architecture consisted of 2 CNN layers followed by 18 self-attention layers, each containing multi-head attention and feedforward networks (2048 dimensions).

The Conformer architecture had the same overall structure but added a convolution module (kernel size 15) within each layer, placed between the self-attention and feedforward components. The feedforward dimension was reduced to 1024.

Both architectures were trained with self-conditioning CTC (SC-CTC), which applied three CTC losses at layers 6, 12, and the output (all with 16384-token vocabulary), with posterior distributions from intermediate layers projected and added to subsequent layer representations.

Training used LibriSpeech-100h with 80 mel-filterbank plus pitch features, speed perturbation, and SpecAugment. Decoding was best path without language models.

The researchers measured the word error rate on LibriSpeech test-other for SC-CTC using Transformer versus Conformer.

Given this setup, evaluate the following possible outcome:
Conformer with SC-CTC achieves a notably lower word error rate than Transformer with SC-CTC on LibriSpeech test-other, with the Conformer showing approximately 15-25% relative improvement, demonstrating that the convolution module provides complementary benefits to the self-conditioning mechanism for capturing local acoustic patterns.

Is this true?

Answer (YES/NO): YES